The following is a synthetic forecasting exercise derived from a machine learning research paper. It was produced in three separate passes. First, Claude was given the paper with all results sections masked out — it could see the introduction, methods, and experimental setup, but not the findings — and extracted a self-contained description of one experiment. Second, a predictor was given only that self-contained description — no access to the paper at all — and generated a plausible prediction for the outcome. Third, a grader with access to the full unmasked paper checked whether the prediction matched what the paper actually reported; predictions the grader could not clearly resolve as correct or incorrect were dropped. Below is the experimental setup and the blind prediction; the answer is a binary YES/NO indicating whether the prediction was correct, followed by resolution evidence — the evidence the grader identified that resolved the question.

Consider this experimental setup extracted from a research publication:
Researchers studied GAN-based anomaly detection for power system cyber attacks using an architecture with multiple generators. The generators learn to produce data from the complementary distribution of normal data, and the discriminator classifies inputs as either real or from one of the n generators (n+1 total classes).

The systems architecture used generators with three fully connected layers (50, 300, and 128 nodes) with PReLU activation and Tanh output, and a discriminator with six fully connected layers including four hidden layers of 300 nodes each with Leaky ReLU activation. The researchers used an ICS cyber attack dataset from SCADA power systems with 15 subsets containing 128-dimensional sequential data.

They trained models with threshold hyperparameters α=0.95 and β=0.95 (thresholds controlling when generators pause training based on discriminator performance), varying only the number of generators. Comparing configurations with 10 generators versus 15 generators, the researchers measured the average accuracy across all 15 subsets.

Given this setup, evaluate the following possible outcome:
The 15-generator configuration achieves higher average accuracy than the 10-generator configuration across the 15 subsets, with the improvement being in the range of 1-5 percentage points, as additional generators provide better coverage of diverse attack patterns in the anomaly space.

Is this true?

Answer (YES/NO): NO